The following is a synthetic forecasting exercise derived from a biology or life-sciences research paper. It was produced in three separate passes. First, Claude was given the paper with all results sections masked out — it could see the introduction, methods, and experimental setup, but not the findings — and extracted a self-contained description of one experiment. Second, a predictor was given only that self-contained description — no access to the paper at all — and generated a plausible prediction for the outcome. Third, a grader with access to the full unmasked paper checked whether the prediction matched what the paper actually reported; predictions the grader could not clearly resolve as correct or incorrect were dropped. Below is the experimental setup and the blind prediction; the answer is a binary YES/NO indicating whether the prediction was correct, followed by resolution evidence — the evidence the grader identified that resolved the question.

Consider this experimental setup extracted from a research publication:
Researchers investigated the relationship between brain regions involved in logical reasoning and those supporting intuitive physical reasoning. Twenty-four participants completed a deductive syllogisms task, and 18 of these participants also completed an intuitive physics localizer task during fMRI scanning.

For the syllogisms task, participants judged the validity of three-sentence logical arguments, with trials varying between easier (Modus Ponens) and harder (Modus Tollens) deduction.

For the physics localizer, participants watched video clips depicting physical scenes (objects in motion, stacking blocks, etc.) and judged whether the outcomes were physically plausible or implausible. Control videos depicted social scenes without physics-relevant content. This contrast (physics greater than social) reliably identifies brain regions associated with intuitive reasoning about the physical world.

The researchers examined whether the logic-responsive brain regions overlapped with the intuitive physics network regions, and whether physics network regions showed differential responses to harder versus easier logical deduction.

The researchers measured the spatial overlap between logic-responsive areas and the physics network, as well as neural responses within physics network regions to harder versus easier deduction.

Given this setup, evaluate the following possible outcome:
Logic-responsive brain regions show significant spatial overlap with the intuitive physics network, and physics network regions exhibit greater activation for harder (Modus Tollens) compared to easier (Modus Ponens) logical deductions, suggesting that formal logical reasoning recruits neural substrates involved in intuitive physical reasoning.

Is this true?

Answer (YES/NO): NO